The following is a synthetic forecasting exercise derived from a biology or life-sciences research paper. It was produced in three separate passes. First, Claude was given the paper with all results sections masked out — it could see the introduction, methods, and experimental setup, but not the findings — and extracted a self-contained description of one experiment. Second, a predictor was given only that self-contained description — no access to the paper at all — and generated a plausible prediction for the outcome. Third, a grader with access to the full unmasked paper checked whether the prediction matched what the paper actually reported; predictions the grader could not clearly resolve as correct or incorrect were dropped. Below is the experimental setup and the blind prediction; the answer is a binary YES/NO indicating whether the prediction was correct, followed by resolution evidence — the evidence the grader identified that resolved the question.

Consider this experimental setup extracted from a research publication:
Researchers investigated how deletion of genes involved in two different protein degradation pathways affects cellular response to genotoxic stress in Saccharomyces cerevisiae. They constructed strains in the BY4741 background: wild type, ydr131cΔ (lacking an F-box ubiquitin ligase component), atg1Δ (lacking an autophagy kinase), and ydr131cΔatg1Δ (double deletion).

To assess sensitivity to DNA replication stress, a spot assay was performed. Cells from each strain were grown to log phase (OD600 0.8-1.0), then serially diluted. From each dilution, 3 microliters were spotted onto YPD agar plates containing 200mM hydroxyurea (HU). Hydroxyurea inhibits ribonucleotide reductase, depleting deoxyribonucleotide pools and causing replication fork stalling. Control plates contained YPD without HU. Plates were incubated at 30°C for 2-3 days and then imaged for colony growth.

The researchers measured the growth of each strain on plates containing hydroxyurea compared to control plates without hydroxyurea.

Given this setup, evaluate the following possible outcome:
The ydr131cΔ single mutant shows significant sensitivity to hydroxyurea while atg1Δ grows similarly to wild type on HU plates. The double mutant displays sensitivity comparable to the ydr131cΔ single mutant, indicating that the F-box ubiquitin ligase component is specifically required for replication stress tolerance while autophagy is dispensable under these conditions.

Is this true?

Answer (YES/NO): NO